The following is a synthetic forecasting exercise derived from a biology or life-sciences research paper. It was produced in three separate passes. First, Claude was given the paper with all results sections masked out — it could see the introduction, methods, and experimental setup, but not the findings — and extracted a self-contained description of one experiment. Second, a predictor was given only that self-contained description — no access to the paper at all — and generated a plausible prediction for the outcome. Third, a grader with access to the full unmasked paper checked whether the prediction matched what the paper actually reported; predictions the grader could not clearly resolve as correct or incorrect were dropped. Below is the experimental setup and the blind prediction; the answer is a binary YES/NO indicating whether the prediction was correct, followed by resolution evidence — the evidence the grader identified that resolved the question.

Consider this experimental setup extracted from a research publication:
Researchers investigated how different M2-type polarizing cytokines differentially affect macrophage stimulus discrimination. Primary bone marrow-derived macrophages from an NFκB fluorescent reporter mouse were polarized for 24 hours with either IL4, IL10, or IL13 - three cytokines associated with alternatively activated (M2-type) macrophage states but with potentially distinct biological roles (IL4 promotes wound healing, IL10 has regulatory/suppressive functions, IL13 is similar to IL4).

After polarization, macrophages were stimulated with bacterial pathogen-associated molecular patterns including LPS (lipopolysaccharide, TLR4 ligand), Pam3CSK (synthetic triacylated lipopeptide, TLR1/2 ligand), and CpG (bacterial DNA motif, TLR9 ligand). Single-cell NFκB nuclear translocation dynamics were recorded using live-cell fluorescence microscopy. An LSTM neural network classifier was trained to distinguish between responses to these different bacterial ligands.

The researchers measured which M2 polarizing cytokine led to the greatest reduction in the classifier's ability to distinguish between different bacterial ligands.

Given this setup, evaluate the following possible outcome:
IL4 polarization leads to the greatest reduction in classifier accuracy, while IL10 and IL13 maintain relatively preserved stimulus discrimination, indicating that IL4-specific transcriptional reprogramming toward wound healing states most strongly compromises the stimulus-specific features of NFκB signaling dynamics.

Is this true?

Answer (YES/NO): NO